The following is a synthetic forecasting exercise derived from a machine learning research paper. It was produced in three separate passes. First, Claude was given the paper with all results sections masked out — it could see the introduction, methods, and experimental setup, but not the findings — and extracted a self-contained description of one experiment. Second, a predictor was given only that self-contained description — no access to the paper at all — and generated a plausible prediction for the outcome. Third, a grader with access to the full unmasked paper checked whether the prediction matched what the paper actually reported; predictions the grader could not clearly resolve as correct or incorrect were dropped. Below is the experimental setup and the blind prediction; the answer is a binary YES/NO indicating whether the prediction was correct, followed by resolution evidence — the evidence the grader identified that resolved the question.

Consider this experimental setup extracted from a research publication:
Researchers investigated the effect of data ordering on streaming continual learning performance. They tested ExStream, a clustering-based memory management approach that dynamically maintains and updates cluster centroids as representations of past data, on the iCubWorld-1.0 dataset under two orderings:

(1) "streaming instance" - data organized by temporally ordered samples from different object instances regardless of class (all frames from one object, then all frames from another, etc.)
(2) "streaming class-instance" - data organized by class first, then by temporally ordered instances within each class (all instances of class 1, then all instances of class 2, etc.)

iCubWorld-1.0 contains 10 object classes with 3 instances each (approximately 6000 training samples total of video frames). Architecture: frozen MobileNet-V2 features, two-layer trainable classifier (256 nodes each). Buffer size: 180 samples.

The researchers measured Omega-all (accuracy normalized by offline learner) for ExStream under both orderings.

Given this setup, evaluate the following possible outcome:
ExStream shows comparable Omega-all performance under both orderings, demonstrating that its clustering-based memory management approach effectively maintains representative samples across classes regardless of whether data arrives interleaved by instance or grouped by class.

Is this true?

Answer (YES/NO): NO